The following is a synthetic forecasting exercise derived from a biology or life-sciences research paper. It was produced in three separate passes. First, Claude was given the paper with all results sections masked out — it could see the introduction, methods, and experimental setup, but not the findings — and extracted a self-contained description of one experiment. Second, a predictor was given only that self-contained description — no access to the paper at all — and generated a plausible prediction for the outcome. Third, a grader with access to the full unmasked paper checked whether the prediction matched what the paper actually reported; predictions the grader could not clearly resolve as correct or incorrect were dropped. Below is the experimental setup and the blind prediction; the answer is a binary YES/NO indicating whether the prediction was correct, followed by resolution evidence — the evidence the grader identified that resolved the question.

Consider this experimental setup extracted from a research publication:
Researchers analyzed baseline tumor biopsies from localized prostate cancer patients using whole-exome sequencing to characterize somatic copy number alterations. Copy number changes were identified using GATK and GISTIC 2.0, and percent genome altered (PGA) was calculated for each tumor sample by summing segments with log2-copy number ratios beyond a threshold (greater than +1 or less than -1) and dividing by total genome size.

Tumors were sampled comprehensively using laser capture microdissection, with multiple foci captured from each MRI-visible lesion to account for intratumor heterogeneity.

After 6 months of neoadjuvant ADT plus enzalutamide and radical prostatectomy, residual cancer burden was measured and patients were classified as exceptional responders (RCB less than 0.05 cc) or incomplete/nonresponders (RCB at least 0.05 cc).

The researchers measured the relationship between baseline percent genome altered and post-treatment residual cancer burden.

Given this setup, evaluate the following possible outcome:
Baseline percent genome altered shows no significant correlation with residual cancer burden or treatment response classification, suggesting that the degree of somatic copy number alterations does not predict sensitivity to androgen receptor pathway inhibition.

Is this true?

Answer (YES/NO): NO